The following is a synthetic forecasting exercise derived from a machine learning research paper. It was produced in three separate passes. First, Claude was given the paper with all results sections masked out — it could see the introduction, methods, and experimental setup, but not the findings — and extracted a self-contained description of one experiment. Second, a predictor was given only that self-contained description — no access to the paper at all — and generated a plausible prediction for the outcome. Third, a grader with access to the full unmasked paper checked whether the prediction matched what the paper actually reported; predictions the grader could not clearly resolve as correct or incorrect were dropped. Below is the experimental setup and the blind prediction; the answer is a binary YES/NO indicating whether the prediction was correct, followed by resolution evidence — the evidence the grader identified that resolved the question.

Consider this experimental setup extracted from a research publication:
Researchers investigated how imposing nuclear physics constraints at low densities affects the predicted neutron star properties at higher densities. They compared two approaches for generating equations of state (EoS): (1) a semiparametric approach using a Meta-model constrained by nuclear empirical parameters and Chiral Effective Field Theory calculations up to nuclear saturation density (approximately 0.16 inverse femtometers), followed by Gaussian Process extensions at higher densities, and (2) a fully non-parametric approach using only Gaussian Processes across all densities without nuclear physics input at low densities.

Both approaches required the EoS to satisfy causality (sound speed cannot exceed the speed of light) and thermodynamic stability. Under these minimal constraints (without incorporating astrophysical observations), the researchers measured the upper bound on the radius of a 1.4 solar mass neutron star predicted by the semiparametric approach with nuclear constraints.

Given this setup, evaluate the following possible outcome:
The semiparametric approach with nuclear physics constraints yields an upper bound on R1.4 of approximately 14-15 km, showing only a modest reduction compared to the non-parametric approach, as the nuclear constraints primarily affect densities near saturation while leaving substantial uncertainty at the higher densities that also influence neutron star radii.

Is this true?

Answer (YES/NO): NO